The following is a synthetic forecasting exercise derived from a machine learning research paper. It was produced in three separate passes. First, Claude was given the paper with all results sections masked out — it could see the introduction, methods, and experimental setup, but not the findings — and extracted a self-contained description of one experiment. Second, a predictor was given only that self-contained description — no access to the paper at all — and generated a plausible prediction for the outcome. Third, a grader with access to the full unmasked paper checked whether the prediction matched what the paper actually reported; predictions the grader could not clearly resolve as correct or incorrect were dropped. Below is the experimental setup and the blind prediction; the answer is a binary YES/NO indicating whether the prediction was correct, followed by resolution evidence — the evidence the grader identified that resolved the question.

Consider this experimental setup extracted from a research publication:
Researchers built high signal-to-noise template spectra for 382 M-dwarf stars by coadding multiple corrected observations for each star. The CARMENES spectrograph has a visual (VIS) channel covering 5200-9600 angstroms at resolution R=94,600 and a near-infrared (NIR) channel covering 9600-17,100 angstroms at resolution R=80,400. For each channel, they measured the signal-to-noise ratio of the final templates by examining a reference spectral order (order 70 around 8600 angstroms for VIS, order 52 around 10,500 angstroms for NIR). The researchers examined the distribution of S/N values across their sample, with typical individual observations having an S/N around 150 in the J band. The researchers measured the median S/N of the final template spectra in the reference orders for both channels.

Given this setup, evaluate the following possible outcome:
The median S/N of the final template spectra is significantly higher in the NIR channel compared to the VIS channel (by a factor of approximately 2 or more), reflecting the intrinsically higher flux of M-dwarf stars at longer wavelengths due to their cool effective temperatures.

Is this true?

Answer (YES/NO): NO